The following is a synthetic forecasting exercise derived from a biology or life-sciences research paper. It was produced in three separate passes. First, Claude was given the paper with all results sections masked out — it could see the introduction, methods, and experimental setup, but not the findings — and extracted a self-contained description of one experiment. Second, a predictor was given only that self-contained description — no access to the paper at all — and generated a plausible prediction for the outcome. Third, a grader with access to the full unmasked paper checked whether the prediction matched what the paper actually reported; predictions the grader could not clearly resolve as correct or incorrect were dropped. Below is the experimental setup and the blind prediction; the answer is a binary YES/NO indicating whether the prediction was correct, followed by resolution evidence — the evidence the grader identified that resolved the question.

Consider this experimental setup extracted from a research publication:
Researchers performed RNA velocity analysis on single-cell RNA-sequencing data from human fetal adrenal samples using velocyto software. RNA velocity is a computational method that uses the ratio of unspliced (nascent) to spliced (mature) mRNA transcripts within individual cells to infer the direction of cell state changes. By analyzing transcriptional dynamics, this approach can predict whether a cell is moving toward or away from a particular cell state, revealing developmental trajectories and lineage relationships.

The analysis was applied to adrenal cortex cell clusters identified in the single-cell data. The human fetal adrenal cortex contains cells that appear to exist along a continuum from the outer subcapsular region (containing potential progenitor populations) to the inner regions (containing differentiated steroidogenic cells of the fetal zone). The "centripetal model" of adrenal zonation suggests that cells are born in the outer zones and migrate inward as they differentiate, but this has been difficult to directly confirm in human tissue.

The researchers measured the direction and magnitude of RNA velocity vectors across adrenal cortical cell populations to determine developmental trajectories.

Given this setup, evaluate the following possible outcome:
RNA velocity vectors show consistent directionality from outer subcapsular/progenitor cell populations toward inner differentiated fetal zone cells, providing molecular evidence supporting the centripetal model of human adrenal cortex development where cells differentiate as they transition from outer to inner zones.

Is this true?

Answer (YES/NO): YES